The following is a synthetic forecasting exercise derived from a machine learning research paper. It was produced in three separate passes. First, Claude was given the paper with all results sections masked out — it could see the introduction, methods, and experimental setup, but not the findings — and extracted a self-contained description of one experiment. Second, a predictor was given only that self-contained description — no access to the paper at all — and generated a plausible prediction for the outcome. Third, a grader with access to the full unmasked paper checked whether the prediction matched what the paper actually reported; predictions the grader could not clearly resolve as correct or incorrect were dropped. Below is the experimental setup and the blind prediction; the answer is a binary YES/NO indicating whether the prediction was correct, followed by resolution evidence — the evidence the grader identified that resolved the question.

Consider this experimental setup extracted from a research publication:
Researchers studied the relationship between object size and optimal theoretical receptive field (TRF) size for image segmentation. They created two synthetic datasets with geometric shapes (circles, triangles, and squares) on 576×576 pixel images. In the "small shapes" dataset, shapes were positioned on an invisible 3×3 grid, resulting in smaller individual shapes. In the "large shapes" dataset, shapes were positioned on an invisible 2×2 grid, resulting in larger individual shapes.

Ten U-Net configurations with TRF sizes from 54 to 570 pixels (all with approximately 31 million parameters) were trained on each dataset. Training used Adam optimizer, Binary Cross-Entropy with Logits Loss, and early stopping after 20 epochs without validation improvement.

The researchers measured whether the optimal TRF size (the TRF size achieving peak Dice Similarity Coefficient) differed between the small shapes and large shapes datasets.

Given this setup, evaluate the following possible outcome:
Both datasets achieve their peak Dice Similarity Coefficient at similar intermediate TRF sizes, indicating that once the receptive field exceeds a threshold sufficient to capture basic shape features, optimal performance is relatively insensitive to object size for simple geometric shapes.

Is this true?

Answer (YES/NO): NO